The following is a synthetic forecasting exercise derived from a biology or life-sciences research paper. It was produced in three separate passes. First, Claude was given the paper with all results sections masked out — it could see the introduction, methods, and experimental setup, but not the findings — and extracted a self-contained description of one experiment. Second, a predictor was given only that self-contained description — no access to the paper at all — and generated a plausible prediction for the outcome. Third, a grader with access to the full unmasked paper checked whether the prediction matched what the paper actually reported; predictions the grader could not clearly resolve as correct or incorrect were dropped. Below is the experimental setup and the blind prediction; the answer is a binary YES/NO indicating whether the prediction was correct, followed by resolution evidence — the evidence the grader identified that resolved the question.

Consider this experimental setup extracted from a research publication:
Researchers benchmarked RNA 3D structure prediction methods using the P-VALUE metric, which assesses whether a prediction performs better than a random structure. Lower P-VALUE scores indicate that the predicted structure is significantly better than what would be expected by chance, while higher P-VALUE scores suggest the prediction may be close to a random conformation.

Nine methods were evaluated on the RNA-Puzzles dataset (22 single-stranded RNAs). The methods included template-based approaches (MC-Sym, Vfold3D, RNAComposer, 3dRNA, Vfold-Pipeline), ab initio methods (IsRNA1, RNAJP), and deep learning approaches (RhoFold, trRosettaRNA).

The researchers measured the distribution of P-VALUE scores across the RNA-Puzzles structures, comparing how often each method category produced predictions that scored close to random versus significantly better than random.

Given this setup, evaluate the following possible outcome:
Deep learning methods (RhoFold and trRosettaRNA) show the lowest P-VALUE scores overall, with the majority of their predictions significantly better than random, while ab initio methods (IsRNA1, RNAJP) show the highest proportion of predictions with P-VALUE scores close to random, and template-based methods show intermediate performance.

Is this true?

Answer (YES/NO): NO